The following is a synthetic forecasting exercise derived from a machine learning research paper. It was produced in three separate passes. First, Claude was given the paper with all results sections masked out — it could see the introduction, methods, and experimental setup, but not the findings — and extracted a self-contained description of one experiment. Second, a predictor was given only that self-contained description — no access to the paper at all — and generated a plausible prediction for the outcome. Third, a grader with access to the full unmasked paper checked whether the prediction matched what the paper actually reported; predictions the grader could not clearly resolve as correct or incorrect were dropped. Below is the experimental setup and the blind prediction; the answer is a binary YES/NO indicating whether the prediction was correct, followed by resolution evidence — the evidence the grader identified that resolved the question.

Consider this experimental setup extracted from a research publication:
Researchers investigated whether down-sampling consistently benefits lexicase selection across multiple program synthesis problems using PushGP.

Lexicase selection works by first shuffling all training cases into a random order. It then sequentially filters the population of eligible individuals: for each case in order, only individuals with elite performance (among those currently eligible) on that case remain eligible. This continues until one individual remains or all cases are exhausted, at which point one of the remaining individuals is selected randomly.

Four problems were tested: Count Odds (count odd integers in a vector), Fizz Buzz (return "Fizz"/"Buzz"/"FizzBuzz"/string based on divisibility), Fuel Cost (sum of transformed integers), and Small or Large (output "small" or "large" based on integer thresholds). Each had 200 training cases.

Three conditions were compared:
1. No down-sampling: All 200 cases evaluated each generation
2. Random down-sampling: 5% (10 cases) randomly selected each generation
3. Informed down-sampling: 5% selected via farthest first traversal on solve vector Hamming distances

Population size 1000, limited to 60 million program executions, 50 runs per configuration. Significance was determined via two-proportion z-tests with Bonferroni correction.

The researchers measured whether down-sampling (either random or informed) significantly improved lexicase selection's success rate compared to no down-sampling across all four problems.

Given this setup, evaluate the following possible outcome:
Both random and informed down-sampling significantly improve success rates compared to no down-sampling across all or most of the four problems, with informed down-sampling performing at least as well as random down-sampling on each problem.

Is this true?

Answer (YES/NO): NO